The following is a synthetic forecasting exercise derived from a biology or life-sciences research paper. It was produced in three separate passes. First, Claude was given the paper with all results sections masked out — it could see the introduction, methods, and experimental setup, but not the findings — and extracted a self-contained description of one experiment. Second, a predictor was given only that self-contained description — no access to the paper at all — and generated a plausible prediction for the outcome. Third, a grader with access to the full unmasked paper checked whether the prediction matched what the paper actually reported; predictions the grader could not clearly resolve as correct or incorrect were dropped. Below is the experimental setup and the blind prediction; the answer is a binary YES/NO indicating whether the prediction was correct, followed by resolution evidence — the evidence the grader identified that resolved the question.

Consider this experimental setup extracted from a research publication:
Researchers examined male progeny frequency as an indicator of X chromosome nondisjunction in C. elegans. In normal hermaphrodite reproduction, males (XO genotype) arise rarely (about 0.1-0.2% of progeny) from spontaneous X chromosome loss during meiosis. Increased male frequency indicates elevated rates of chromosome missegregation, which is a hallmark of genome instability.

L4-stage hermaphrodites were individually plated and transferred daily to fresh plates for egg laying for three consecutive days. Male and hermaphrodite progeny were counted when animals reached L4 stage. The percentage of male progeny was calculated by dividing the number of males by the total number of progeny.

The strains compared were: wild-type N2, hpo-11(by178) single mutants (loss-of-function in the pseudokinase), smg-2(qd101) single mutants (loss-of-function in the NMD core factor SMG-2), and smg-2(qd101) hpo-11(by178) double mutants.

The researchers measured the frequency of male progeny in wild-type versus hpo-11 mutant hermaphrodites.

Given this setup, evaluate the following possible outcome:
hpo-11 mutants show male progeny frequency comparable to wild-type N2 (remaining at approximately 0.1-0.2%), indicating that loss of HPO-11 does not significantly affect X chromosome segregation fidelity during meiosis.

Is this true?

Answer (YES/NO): NO